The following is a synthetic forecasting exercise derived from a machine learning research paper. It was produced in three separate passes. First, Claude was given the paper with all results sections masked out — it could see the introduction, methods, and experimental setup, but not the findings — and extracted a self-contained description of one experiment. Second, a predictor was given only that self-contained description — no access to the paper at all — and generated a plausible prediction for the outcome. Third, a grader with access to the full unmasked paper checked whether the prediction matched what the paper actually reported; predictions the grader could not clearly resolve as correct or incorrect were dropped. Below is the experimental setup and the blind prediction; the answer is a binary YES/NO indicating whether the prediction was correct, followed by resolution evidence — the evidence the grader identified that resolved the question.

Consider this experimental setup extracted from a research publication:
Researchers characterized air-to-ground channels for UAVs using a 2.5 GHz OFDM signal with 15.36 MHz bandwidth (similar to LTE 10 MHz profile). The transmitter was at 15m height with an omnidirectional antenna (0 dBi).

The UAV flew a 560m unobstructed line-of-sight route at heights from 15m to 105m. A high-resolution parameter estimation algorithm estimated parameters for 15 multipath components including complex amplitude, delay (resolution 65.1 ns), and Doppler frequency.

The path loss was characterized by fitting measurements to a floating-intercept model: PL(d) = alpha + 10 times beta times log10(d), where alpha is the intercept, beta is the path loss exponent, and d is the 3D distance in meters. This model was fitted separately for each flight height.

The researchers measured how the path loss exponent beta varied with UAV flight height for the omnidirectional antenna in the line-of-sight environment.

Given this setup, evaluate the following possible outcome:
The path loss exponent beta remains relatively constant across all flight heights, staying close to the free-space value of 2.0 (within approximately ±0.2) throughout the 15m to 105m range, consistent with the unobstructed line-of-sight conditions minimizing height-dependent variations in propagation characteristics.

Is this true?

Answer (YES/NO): NO